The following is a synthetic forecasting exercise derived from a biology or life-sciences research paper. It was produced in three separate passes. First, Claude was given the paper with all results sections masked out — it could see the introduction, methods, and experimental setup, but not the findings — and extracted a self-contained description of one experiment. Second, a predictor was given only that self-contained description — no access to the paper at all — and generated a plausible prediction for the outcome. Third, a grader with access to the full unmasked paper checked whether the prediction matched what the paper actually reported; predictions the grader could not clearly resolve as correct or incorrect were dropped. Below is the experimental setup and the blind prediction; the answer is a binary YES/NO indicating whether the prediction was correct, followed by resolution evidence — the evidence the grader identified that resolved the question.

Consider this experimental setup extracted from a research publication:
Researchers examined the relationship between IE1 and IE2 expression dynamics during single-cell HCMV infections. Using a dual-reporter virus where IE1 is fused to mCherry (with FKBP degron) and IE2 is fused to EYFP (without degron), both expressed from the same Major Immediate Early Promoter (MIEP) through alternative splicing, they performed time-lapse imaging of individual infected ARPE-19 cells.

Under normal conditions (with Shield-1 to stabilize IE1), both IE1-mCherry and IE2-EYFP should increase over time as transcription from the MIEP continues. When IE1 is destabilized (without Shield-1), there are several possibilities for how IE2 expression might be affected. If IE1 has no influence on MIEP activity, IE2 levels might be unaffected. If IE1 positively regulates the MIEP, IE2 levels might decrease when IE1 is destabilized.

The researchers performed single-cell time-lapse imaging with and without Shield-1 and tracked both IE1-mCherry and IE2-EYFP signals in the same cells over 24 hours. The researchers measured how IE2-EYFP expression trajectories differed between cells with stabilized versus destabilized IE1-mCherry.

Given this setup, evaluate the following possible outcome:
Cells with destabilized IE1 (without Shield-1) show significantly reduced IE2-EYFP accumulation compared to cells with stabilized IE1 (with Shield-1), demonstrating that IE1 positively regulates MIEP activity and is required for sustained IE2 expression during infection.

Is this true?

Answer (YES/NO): YES